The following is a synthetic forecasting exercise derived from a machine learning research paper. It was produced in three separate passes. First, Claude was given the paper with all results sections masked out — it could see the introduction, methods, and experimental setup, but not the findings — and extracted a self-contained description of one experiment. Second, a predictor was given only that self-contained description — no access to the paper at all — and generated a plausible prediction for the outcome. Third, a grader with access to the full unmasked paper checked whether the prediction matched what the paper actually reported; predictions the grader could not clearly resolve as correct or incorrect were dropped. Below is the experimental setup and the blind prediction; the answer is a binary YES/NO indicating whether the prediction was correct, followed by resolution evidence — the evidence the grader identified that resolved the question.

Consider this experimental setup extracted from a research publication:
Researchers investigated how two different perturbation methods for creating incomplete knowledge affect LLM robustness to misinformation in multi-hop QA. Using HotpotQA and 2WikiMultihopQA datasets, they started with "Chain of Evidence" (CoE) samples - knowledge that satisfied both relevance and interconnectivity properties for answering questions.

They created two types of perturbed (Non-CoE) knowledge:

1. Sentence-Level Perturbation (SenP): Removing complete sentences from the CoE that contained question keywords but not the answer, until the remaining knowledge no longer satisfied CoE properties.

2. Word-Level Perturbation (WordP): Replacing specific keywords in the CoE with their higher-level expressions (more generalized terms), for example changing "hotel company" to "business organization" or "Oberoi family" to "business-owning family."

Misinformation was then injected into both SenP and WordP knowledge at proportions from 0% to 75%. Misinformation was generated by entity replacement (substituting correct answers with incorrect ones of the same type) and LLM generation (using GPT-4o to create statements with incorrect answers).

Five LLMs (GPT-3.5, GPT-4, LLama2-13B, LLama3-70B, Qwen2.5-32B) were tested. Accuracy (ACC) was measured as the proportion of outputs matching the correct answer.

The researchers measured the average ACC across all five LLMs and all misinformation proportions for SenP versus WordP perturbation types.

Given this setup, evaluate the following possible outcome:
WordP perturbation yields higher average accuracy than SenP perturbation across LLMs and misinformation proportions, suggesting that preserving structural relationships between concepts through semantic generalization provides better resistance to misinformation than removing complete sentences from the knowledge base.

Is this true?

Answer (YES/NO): YES